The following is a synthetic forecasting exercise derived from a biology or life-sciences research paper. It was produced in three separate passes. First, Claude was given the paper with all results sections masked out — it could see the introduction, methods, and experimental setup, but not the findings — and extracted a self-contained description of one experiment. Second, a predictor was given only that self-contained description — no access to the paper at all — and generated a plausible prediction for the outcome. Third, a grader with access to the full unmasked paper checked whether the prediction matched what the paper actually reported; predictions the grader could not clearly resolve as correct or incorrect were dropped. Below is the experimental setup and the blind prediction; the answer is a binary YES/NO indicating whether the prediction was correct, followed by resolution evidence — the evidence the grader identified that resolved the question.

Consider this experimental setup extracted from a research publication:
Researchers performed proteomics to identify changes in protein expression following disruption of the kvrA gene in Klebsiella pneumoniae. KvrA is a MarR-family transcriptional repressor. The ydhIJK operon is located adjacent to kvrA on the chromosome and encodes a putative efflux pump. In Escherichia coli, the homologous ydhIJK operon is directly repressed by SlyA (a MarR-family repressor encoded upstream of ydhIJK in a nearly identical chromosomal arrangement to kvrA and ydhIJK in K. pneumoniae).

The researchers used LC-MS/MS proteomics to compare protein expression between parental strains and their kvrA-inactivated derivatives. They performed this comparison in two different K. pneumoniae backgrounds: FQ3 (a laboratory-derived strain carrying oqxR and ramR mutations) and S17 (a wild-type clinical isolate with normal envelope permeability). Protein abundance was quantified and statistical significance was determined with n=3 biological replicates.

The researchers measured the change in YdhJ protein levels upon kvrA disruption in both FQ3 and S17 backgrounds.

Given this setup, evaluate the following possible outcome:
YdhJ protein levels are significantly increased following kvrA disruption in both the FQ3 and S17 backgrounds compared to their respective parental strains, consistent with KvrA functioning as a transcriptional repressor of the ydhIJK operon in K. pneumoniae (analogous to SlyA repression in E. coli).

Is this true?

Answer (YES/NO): YES